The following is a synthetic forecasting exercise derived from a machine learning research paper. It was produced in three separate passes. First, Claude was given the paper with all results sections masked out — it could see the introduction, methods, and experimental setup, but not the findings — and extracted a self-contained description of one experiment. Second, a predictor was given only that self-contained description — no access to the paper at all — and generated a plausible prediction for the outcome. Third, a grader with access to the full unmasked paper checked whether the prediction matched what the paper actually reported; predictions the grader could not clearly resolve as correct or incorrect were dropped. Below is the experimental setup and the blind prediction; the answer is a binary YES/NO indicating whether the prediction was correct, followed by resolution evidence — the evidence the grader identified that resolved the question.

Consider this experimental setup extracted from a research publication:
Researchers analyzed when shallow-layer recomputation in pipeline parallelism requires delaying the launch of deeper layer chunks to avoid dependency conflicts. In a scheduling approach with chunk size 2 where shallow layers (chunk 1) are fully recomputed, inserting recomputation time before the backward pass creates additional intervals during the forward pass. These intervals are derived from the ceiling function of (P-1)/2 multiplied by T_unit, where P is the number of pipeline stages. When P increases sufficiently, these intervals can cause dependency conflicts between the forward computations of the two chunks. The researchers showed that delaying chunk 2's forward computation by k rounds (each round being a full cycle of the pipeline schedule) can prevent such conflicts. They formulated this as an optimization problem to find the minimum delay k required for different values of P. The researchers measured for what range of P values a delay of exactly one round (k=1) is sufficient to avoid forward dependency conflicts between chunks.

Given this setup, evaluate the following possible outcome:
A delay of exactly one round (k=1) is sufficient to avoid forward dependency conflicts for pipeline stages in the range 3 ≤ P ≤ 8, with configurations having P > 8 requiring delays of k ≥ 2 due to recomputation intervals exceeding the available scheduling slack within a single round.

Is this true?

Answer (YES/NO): NO